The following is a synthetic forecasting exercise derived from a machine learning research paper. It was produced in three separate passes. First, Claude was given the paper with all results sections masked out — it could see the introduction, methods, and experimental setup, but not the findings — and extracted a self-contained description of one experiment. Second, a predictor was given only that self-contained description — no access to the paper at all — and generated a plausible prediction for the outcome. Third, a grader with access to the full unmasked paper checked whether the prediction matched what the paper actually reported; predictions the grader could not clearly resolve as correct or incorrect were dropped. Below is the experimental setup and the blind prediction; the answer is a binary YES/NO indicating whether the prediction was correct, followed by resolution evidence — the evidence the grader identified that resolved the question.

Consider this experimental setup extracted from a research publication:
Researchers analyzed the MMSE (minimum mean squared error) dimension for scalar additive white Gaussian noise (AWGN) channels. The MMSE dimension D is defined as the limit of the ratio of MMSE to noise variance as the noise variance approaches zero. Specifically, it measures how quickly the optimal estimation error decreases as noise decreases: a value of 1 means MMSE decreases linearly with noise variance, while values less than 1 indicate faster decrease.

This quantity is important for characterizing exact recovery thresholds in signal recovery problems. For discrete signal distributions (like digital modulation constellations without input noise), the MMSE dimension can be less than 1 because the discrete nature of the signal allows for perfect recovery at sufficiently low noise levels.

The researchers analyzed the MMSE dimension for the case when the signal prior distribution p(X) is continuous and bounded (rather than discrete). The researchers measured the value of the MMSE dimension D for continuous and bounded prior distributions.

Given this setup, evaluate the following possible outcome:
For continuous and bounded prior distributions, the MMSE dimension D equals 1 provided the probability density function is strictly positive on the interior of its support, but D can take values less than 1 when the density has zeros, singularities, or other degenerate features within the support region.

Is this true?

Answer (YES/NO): NO